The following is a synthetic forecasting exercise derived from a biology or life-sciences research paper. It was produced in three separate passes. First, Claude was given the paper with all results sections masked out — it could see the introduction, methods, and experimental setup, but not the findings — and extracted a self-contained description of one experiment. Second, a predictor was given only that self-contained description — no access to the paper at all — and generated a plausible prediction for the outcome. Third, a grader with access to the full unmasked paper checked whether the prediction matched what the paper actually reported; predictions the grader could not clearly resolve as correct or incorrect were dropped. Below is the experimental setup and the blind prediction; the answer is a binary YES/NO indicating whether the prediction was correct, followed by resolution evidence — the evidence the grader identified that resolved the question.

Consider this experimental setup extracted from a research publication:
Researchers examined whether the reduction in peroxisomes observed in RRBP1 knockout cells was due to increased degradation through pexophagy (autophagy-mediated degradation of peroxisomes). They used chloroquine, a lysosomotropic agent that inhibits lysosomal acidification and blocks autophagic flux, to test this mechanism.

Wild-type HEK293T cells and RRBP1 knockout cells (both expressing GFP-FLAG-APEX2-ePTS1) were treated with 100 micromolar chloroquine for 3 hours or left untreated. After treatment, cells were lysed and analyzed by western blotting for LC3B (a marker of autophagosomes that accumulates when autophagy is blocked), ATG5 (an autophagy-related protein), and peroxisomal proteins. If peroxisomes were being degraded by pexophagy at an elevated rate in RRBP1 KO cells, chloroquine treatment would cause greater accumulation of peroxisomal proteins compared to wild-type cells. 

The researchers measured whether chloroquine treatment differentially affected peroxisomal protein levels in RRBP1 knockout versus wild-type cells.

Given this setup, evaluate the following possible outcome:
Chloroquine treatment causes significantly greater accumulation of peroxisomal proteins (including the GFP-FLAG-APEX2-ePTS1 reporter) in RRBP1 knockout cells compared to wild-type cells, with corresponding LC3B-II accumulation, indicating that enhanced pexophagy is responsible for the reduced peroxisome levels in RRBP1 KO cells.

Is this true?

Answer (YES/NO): NO